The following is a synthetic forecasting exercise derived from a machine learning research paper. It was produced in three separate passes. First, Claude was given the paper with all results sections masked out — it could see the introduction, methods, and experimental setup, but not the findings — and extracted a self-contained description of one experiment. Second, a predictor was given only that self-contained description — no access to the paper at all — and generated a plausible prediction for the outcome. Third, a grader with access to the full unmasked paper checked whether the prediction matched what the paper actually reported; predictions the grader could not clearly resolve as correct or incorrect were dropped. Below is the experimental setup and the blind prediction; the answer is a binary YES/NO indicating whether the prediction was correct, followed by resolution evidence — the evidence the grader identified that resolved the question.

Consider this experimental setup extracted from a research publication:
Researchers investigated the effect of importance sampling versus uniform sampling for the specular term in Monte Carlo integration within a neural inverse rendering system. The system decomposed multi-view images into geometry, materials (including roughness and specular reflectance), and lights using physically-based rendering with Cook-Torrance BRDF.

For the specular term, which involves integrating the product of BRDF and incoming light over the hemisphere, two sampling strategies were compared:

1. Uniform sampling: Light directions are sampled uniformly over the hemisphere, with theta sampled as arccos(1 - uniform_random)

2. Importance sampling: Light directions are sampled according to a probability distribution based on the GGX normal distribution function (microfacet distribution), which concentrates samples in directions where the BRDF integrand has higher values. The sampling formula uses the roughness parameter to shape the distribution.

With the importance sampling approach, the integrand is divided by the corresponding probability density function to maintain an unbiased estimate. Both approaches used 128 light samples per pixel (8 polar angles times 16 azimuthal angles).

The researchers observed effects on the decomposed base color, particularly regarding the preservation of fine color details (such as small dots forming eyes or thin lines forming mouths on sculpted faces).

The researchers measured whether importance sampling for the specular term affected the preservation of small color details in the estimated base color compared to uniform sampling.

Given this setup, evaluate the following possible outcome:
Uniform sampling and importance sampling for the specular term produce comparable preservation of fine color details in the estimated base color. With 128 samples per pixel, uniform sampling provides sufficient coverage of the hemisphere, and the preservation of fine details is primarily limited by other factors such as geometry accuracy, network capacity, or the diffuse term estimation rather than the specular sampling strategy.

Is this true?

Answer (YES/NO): NO